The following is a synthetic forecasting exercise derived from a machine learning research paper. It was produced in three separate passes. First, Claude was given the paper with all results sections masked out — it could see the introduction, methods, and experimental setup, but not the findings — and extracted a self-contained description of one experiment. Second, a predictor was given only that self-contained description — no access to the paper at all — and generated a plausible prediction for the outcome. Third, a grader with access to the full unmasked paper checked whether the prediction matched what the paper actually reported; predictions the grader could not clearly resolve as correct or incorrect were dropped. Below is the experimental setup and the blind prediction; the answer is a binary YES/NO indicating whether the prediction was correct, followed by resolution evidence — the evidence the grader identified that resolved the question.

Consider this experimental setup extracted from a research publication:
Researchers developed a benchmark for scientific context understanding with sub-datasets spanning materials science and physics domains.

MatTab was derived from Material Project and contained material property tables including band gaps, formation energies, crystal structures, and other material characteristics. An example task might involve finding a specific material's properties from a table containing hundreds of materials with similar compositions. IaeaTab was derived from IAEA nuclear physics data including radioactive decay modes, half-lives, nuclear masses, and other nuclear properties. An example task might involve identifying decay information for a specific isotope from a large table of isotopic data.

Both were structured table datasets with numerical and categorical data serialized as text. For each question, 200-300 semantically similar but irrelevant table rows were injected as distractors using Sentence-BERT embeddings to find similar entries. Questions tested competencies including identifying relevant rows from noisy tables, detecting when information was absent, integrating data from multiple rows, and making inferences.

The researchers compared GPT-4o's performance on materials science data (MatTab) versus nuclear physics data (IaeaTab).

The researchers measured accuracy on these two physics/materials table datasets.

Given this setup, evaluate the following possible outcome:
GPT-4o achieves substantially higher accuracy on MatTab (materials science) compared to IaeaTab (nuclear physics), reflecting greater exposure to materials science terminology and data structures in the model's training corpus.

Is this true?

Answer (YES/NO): YES